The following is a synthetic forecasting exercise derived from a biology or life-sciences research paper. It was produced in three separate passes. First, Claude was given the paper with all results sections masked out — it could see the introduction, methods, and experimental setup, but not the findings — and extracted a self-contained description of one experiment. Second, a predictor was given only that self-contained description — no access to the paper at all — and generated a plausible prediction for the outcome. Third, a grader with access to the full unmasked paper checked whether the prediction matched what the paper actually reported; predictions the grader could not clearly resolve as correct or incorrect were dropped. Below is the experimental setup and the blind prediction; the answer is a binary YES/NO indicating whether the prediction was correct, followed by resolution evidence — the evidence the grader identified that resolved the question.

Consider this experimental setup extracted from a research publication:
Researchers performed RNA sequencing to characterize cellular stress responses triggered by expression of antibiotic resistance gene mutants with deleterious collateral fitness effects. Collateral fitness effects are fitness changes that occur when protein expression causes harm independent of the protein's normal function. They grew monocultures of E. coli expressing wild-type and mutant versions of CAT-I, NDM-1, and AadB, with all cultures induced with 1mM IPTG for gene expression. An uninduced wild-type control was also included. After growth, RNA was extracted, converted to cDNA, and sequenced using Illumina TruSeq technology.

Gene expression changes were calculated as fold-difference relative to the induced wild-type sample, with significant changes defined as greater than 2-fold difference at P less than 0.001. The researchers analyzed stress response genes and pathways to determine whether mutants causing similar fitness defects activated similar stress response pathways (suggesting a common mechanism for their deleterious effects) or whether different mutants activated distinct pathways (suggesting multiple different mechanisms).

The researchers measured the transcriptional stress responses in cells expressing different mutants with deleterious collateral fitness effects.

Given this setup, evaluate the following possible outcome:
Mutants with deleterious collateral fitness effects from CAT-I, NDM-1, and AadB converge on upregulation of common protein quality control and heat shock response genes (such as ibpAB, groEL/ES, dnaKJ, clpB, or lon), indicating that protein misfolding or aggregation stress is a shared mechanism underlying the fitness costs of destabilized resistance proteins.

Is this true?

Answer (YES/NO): NO